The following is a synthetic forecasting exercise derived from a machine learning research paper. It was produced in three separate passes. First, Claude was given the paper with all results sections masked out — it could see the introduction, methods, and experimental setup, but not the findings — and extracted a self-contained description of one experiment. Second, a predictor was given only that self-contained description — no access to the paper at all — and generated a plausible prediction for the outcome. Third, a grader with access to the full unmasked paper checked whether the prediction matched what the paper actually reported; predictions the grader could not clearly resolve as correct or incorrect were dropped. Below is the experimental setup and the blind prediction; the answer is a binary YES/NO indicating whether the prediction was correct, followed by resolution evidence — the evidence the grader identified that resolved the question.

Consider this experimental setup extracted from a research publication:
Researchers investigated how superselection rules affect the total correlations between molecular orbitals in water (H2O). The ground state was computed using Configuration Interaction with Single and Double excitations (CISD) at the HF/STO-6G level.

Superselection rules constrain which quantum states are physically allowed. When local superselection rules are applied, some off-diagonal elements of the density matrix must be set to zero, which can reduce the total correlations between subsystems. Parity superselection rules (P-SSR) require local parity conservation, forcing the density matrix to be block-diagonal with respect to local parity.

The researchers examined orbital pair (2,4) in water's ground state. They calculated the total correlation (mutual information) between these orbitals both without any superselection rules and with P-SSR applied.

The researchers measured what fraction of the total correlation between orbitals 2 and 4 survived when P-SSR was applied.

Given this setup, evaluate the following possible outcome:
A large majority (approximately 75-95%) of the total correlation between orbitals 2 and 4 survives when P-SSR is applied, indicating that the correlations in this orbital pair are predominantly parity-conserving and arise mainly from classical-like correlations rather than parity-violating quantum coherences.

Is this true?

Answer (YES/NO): NO